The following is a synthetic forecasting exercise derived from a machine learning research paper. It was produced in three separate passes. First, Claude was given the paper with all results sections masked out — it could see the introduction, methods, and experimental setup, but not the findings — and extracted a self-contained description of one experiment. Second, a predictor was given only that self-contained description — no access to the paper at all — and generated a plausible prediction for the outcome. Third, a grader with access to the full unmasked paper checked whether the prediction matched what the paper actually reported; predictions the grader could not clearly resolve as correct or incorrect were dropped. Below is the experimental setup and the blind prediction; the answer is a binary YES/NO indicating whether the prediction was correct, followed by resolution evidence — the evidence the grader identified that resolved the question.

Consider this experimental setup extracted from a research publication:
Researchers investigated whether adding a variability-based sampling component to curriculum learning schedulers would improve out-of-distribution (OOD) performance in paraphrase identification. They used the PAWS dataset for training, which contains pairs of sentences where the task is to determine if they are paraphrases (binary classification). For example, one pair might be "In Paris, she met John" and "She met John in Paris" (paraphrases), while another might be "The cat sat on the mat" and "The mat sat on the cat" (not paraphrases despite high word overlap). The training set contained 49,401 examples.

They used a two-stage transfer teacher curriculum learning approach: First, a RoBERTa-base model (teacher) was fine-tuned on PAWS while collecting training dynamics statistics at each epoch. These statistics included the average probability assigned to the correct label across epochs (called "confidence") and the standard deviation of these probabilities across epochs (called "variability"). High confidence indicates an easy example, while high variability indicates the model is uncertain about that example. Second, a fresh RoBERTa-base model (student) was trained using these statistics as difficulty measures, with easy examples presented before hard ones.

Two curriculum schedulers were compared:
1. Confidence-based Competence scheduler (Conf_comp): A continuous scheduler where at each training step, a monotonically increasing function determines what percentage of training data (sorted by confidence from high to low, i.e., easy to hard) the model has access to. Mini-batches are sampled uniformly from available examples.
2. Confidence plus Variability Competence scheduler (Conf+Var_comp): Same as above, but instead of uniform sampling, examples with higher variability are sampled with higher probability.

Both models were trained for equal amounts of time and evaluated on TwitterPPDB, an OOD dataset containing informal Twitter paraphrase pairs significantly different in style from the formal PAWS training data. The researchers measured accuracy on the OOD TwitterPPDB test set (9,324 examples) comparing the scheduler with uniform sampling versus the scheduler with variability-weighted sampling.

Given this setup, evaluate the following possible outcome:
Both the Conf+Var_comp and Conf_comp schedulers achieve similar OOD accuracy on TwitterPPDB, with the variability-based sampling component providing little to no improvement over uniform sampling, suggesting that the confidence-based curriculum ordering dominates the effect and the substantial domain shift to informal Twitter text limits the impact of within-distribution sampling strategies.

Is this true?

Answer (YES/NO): NO